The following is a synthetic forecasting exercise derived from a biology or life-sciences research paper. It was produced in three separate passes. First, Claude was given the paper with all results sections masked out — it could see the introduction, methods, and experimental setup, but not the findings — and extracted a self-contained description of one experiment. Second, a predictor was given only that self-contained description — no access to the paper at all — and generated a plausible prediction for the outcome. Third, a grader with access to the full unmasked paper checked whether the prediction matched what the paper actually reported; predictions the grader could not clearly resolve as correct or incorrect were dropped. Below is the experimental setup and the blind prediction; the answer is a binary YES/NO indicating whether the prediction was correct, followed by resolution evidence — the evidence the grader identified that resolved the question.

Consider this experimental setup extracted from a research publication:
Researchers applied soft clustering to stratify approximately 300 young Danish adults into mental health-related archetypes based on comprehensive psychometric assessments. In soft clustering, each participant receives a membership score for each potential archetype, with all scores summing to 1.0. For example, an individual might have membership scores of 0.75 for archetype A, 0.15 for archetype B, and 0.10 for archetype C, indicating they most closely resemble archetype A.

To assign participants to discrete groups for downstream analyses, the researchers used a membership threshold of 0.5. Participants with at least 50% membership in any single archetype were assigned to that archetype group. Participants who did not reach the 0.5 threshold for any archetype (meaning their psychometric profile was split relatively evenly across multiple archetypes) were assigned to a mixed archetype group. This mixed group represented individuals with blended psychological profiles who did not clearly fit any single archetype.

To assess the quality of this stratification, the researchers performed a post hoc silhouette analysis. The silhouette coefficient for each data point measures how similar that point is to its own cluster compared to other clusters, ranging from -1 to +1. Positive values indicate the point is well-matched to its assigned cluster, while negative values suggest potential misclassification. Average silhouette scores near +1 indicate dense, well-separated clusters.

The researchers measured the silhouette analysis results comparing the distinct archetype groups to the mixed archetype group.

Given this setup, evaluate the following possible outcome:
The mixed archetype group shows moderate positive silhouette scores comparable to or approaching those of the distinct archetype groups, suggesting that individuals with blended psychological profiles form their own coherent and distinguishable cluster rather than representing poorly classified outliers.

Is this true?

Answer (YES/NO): NO